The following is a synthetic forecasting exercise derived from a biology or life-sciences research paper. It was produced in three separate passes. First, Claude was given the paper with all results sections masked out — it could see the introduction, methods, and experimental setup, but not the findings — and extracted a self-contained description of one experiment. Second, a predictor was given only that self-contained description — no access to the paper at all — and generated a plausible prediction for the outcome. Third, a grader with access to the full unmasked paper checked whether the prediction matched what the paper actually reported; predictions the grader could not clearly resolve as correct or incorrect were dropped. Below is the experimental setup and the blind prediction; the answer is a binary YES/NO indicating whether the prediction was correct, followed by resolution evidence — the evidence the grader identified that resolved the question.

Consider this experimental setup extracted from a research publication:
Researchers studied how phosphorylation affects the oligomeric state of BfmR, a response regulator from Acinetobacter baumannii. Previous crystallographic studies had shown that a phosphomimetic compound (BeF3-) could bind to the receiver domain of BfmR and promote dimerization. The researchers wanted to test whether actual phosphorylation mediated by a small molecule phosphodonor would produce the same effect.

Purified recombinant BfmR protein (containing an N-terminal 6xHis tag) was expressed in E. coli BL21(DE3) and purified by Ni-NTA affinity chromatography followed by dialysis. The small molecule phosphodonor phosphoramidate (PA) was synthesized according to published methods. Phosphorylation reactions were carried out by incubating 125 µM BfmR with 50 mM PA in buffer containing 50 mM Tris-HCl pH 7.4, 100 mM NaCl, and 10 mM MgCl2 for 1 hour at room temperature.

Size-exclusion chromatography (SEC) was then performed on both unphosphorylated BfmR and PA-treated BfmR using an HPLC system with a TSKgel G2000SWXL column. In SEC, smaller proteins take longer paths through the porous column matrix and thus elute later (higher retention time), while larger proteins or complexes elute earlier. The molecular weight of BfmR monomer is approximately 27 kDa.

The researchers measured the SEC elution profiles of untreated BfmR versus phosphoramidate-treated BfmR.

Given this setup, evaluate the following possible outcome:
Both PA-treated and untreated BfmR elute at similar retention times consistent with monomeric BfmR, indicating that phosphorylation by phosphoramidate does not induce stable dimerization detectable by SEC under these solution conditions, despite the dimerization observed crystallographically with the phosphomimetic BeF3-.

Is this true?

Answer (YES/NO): NO